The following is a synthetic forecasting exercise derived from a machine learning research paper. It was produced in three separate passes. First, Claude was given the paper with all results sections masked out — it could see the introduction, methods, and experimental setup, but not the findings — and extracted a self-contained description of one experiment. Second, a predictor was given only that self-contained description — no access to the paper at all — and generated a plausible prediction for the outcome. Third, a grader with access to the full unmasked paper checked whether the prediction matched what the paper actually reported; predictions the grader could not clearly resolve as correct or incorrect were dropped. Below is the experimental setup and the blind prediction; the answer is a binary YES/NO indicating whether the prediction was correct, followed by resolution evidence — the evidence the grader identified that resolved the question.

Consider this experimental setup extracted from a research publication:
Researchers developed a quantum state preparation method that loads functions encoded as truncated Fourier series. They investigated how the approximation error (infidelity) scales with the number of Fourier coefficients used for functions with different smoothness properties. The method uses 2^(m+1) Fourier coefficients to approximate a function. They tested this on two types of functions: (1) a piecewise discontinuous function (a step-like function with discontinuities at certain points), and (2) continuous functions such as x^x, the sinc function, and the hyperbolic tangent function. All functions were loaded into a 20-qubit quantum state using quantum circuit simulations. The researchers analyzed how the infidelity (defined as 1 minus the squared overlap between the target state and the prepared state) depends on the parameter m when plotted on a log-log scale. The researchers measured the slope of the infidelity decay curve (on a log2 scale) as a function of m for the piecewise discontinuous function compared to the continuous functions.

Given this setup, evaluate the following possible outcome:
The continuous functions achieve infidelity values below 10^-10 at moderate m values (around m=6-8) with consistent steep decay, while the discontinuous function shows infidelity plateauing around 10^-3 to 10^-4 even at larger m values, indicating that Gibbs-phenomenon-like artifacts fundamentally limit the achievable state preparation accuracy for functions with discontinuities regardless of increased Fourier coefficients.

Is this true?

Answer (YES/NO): NO